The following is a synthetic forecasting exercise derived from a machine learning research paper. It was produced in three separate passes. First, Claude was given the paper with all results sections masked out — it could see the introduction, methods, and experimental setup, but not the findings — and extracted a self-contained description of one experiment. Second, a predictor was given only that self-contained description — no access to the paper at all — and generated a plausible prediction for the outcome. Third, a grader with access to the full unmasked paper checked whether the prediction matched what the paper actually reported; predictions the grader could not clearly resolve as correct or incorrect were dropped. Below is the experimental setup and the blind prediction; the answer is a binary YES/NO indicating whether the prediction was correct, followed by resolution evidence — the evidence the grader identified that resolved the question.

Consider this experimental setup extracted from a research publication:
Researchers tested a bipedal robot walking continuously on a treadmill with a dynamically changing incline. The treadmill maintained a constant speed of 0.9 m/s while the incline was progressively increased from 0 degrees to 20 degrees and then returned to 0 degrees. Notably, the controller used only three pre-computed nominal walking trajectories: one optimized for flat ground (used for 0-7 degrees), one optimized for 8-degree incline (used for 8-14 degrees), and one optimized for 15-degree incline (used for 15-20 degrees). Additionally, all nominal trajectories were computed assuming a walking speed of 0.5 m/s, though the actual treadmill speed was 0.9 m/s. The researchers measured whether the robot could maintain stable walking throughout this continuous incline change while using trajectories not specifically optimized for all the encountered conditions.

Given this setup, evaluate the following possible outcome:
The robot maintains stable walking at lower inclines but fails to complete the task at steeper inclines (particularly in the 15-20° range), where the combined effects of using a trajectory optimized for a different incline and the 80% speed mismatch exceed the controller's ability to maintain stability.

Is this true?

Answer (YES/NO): NO